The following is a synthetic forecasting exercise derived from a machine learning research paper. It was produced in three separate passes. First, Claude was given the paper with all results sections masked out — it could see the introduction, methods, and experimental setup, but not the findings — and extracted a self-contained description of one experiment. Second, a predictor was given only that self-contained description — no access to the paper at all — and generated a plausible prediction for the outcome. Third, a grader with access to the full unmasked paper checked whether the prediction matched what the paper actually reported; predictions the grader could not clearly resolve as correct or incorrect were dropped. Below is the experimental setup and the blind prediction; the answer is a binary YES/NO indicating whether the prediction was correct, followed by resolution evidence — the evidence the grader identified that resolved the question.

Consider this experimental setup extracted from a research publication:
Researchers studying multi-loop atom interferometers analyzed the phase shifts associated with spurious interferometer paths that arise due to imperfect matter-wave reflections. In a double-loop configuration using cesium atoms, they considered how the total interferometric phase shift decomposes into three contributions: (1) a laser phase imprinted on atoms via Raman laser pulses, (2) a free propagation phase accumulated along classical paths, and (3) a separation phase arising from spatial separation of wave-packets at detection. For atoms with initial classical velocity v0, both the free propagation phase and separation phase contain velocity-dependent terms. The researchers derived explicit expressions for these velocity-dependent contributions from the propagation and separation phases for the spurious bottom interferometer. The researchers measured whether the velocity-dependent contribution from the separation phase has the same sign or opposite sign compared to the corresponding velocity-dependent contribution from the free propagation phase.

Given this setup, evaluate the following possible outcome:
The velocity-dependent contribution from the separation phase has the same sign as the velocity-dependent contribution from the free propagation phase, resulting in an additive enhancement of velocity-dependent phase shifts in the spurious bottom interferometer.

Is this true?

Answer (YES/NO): NO